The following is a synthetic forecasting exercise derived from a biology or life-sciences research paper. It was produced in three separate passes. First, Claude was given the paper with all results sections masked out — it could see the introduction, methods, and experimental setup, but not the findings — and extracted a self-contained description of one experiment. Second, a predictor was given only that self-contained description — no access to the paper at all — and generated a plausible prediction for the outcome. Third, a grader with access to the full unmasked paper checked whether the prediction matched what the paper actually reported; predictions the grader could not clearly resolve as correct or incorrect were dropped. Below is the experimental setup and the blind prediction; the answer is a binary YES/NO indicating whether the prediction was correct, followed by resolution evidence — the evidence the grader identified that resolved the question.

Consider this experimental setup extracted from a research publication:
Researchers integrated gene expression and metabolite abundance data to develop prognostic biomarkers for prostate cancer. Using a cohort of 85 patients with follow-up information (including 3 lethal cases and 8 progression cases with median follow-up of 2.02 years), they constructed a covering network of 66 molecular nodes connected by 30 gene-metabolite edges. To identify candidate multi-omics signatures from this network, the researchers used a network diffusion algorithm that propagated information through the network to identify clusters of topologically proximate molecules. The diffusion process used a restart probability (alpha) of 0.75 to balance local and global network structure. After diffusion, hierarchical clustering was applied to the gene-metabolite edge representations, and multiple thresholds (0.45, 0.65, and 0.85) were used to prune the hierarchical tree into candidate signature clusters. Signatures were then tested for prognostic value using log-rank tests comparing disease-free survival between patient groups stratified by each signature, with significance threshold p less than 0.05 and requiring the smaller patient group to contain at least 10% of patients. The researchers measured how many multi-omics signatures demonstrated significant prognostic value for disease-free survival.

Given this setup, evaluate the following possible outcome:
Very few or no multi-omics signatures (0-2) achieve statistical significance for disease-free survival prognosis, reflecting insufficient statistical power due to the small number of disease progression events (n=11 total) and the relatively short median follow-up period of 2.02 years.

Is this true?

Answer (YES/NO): YES